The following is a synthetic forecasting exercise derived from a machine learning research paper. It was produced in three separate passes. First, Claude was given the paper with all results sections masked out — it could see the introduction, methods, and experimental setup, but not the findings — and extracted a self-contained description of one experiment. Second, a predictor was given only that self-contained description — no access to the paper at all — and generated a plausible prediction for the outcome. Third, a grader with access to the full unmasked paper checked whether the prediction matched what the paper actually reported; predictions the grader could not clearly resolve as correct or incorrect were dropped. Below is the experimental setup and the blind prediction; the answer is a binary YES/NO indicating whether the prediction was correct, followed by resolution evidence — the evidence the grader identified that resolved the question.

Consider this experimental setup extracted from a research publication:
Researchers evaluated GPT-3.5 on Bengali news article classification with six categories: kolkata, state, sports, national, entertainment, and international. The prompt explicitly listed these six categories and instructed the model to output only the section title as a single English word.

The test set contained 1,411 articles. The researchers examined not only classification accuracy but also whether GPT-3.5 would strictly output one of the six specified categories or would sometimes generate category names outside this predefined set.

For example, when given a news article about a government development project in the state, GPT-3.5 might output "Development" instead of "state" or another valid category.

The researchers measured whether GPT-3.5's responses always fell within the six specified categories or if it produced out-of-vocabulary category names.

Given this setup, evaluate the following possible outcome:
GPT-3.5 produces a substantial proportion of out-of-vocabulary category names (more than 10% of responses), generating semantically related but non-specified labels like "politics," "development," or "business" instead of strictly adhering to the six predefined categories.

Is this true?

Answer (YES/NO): NO